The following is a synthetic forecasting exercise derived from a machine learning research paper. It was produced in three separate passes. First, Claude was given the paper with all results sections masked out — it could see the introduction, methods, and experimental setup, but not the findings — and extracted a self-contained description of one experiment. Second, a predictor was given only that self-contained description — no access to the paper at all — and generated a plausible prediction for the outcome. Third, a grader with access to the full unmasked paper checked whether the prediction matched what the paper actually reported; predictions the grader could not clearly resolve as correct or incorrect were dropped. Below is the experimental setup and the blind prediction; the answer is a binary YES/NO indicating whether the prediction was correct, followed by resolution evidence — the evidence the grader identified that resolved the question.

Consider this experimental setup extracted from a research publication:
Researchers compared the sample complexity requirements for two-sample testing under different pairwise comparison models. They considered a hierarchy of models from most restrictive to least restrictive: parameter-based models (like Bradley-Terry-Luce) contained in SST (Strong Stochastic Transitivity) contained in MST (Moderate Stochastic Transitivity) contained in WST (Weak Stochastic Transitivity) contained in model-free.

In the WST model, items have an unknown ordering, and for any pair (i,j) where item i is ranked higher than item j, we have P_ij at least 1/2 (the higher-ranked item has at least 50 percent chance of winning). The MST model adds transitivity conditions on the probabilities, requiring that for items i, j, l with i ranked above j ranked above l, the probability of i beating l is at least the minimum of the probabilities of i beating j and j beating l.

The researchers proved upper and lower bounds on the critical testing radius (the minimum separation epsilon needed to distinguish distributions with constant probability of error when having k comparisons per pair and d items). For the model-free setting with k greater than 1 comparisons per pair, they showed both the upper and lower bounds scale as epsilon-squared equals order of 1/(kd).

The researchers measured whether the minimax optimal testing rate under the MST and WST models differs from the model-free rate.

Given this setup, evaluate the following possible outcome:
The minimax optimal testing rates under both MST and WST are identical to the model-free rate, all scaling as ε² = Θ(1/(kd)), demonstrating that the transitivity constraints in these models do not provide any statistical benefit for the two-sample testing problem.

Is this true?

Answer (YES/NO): YES